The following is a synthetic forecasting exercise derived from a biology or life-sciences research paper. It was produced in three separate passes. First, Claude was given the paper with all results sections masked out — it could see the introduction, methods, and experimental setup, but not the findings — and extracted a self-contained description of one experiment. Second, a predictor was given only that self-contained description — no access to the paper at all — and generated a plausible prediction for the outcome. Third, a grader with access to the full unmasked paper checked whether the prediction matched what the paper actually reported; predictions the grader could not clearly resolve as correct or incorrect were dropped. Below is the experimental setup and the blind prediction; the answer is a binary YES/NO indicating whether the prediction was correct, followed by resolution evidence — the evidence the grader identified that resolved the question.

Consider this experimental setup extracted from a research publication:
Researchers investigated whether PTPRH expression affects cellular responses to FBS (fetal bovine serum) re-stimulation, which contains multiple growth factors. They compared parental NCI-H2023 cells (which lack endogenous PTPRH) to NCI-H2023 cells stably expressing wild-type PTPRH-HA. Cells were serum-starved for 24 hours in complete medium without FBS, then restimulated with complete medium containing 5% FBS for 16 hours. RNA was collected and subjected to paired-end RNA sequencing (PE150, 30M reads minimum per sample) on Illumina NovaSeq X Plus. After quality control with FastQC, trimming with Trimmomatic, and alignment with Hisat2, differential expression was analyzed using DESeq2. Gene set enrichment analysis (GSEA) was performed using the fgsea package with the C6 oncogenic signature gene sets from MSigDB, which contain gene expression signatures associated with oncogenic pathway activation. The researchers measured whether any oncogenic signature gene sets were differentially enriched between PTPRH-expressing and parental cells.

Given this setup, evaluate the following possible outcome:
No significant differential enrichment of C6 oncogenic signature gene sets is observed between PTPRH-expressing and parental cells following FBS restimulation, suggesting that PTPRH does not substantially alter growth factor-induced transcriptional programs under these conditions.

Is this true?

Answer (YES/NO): NO